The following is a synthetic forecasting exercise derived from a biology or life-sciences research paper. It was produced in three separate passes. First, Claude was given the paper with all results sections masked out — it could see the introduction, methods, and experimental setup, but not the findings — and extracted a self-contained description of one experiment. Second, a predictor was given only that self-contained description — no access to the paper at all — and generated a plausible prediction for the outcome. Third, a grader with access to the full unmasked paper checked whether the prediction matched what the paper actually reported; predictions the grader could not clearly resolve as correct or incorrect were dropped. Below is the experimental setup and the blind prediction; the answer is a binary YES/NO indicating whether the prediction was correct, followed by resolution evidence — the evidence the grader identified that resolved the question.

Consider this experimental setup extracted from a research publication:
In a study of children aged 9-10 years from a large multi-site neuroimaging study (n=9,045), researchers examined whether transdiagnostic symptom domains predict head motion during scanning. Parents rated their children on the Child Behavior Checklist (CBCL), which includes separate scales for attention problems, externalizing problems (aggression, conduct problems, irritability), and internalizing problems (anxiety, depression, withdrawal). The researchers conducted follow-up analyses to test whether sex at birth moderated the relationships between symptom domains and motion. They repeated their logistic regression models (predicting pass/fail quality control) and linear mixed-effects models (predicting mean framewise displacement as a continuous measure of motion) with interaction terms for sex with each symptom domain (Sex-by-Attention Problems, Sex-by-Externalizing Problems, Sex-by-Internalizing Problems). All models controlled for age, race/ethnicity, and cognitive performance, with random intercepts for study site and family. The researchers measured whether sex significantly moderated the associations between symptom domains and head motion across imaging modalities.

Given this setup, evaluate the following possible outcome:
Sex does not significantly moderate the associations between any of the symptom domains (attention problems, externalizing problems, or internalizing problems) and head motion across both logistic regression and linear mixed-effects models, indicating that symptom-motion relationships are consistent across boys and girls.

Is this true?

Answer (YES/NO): YES